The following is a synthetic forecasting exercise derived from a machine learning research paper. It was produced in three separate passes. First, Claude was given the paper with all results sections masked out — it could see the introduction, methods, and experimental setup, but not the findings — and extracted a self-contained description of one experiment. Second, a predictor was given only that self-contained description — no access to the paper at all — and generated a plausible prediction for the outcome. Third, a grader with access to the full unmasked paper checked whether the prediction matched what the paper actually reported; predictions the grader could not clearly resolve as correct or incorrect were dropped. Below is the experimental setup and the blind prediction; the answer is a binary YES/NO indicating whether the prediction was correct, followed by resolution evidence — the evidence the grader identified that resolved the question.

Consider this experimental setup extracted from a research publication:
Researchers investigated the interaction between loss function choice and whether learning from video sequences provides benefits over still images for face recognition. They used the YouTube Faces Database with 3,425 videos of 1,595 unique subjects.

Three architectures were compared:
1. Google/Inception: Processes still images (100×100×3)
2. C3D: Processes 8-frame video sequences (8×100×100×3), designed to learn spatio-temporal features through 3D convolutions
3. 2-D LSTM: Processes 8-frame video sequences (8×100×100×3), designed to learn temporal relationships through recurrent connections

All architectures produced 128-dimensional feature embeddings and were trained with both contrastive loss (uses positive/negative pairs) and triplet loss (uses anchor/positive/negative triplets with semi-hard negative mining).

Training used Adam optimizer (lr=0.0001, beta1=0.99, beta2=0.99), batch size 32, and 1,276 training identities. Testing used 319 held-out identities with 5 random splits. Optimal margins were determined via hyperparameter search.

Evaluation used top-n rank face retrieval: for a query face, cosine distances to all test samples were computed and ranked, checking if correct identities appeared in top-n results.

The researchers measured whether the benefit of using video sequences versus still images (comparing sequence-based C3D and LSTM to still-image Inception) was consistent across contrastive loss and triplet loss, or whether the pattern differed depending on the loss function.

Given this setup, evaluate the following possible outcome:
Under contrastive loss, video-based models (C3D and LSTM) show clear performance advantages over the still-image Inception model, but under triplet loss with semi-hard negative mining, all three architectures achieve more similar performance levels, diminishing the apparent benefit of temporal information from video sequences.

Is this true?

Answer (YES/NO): NO